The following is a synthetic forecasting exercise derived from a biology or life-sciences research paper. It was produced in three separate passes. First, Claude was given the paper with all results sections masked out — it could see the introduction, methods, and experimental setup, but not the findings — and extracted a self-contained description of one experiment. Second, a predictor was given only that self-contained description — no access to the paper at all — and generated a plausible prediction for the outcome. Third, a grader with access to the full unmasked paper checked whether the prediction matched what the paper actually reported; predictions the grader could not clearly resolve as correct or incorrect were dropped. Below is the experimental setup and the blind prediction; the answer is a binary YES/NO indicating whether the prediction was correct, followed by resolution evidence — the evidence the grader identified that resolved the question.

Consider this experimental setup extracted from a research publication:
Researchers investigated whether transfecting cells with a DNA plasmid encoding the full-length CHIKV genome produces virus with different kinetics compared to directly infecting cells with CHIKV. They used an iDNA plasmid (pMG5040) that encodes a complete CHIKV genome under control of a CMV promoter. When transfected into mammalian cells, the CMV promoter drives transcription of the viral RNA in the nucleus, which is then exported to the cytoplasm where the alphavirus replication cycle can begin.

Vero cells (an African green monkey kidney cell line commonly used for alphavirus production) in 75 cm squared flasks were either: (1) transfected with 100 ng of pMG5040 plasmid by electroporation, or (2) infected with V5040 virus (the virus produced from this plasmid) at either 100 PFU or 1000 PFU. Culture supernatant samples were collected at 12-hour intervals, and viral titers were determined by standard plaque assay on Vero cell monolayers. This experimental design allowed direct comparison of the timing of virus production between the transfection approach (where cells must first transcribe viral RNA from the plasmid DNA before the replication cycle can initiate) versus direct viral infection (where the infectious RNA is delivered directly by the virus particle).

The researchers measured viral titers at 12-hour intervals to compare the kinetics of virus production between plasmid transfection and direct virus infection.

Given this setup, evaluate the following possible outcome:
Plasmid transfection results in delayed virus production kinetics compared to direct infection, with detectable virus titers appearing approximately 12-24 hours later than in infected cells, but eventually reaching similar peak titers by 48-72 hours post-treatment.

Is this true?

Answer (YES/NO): YES